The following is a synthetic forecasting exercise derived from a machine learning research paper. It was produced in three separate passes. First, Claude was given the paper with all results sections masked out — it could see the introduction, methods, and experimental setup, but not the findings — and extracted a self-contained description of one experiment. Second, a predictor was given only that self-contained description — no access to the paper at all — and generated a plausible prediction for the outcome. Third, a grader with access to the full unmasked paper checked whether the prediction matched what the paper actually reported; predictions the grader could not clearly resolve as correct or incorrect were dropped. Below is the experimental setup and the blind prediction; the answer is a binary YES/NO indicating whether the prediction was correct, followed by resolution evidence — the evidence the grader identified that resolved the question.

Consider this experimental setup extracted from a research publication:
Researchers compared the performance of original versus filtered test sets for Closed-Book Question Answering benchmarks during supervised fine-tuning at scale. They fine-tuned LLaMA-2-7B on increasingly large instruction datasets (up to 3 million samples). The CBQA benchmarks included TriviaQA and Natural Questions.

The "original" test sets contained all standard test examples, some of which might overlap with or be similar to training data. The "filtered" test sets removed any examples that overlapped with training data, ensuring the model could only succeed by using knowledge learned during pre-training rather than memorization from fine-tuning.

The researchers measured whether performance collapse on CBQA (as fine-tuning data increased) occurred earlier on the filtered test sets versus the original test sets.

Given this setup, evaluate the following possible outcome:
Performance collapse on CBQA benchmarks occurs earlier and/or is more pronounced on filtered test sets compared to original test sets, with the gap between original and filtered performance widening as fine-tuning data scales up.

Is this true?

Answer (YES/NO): YES